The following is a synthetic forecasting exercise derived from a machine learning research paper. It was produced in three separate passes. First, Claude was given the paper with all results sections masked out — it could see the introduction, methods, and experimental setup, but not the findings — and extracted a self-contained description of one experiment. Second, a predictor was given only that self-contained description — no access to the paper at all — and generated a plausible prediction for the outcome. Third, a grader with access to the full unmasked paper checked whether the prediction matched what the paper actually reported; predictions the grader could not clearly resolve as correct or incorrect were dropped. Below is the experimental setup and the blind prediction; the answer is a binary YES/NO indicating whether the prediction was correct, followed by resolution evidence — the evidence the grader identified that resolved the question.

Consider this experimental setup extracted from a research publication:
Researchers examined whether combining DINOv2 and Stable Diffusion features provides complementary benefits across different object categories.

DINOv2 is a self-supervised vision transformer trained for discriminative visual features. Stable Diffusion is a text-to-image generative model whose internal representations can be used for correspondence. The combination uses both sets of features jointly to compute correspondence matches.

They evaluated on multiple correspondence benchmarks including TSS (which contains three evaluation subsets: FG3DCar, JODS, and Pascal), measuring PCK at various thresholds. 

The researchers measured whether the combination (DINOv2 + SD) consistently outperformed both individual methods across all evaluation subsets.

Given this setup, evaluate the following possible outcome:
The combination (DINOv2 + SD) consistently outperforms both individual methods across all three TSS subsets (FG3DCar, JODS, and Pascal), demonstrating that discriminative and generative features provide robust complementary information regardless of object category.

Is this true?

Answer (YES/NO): NO